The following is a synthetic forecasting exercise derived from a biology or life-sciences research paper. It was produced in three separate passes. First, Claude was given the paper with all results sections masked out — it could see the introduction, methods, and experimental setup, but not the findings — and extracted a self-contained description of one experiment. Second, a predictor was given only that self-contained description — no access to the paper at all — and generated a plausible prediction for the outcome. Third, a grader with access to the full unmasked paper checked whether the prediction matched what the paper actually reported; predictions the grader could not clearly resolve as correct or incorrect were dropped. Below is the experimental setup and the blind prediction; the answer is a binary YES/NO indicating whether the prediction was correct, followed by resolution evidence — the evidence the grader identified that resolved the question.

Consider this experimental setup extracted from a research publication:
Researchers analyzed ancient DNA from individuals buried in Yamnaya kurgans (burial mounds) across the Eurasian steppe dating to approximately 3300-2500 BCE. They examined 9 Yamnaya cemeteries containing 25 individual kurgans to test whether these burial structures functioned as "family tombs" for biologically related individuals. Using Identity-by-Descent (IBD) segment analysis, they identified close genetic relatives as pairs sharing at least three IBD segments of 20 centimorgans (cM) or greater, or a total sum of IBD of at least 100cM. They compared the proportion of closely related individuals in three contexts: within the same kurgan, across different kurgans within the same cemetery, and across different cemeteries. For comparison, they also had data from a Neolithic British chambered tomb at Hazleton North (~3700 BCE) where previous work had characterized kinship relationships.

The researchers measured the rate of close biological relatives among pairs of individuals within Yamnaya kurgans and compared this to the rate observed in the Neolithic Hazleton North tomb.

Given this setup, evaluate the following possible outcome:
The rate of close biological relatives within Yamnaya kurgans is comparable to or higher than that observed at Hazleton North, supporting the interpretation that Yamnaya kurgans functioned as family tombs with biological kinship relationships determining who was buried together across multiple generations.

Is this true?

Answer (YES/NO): NO